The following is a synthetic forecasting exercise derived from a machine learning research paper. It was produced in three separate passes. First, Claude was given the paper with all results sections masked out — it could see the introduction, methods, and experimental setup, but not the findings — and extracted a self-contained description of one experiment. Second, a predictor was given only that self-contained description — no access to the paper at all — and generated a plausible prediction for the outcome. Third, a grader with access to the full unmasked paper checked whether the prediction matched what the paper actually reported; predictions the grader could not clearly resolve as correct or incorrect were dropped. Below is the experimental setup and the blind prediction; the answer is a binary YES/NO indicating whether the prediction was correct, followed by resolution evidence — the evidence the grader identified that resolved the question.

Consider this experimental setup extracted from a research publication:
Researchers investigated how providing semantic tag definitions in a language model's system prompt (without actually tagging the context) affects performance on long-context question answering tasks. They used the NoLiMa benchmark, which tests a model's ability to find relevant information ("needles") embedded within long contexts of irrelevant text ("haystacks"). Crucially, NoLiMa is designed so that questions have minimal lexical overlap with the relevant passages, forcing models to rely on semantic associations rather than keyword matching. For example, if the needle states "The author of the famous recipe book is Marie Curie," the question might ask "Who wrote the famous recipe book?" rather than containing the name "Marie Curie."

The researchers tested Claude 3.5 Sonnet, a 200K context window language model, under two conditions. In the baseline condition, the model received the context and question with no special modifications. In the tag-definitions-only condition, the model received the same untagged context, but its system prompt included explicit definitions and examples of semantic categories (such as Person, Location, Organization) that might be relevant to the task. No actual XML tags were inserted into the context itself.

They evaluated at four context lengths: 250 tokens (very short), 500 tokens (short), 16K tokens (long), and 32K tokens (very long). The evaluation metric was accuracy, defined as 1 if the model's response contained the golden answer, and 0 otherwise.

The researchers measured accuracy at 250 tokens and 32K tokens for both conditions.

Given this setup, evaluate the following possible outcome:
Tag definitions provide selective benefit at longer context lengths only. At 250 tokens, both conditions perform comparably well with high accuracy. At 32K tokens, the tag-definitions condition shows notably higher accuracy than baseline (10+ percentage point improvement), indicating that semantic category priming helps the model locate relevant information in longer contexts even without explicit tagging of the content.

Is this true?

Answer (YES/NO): NO